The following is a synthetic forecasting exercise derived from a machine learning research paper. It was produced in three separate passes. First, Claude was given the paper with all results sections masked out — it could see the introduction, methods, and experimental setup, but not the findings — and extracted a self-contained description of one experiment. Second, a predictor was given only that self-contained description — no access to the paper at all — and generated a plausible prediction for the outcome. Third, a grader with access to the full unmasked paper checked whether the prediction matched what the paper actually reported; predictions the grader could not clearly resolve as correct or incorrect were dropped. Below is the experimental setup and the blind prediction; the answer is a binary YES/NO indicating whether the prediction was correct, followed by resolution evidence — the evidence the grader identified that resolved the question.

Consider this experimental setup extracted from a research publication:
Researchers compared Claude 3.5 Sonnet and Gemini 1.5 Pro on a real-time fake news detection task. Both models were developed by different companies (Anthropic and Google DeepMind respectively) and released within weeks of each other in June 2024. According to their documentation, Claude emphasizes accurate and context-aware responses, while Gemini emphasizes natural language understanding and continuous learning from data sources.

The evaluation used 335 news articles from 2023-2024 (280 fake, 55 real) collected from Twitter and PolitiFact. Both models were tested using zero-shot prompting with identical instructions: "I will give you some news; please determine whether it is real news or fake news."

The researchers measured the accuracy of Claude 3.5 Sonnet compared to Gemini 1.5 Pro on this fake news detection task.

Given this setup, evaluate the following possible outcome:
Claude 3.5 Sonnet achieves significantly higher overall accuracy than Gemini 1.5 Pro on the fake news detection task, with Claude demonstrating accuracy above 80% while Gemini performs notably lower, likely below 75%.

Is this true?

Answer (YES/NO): NO